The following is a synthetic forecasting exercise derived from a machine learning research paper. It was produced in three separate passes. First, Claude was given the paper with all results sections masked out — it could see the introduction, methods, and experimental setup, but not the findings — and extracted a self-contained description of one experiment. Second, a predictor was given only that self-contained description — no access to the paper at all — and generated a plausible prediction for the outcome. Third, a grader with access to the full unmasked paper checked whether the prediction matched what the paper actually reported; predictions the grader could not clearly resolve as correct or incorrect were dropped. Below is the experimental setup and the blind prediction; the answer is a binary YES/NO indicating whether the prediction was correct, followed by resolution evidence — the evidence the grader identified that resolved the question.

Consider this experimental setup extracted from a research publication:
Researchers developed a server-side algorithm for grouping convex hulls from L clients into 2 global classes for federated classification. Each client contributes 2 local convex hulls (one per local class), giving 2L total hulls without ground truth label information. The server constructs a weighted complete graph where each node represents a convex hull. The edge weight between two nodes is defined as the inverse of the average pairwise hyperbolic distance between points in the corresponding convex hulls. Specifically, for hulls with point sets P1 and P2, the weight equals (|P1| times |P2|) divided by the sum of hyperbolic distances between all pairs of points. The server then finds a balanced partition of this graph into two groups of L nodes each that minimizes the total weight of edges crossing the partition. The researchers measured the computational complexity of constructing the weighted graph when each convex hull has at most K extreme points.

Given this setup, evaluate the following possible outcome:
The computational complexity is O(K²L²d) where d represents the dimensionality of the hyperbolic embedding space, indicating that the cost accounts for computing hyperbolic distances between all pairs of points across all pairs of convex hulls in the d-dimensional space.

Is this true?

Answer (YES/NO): NO